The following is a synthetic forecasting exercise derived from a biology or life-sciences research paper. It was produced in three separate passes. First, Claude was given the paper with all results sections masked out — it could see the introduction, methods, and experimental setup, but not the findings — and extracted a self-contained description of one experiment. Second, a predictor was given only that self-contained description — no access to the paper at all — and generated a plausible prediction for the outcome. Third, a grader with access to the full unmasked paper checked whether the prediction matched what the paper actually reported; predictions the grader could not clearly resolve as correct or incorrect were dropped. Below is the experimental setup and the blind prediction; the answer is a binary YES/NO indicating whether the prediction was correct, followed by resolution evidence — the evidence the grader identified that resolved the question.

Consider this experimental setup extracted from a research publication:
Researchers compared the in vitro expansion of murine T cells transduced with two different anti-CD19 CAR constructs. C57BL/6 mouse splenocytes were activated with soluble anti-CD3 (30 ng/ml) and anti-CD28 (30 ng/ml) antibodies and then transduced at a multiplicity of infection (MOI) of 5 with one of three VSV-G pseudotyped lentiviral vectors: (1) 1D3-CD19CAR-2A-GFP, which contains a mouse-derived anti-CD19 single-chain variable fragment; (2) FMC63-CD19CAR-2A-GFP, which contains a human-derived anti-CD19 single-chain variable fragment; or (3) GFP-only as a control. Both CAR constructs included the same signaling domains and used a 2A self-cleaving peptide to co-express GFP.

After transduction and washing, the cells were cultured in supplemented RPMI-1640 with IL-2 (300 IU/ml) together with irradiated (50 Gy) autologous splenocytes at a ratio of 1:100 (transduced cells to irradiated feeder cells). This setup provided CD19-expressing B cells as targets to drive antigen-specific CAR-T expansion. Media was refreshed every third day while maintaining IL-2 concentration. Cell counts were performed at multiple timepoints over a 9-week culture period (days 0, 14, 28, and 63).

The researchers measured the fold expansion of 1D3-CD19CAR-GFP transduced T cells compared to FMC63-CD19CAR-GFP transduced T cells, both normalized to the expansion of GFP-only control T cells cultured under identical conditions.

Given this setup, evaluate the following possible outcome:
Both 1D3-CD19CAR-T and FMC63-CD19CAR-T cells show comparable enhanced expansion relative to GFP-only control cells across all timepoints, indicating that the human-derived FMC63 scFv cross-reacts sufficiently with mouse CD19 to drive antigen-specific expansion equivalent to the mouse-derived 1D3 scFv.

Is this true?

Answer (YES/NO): NO